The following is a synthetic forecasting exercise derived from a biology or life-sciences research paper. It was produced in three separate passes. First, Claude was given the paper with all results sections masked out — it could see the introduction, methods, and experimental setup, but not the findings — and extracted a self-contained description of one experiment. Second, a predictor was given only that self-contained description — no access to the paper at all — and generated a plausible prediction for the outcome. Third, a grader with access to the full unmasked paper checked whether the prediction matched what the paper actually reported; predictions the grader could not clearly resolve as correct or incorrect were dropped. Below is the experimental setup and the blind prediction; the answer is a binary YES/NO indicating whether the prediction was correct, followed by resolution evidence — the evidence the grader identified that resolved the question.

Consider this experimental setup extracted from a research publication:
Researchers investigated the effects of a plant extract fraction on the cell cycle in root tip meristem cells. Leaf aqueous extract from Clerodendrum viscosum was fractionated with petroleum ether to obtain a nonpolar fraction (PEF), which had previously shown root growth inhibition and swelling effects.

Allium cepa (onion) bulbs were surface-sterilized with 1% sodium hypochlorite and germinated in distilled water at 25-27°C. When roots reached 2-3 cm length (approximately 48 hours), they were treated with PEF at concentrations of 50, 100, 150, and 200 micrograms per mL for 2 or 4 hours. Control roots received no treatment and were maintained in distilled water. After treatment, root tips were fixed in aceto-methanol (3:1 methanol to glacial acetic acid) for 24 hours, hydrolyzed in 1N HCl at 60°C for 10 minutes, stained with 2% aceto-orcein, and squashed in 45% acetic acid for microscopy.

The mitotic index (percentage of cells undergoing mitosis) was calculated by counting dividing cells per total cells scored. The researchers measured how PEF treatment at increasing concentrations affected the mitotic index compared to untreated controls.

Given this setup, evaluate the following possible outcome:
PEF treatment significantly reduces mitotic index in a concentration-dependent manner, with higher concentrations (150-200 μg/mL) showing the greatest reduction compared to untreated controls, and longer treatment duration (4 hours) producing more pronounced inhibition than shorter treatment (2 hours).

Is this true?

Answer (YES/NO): NO